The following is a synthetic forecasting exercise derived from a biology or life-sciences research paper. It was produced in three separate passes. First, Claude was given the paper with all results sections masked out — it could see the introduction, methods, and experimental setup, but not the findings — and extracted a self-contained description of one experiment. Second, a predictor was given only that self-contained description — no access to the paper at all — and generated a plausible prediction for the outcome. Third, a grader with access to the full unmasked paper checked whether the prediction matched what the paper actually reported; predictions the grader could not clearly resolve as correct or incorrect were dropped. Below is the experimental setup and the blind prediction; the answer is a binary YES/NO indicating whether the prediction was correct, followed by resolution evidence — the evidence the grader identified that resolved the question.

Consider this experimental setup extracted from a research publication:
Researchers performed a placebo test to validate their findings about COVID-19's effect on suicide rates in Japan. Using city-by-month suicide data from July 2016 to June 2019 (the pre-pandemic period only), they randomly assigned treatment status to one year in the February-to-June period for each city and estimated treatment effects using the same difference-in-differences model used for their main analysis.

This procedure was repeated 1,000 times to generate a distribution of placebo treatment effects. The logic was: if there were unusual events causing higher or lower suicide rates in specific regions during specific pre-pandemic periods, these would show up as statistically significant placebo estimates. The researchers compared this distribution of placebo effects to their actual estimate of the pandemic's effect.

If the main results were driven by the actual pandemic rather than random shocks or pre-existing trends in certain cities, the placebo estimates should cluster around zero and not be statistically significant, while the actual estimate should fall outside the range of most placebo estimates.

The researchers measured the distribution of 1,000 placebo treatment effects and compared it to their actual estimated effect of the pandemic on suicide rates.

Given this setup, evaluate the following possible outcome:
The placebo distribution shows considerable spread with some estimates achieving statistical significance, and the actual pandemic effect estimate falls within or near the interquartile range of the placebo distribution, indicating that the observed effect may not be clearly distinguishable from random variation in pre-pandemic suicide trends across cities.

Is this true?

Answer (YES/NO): NO